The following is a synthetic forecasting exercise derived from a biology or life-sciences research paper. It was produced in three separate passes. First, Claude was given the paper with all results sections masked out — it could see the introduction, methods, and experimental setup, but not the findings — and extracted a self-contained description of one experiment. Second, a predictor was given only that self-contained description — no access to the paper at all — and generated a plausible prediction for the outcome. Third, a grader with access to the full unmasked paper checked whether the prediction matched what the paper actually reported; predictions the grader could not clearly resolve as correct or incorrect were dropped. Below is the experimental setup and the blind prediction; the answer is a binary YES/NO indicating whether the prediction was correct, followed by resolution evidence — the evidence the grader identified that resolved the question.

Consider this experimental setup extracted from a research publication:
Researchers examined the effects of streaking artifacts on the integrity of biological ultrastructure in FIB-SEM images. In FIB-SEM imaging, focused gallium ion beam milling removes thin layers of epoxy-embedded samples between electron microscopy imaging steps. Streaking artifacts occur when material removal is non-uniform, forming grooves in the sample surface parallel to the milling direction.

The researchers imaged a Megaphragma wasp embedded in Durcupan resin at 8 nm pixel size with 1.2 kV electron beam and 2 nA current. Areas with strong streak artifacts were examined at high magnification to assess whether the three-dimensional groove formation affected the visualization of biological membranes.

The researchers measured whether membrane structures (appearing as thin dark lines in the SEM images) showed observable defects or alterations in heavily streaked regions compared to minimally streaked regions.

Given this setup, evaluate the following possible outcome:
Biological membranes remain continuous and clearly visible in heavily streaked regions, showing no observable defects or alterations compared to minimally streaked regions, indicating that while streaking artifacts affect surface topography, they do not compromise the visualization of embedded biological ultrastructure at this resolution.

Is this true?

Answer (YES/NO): NO